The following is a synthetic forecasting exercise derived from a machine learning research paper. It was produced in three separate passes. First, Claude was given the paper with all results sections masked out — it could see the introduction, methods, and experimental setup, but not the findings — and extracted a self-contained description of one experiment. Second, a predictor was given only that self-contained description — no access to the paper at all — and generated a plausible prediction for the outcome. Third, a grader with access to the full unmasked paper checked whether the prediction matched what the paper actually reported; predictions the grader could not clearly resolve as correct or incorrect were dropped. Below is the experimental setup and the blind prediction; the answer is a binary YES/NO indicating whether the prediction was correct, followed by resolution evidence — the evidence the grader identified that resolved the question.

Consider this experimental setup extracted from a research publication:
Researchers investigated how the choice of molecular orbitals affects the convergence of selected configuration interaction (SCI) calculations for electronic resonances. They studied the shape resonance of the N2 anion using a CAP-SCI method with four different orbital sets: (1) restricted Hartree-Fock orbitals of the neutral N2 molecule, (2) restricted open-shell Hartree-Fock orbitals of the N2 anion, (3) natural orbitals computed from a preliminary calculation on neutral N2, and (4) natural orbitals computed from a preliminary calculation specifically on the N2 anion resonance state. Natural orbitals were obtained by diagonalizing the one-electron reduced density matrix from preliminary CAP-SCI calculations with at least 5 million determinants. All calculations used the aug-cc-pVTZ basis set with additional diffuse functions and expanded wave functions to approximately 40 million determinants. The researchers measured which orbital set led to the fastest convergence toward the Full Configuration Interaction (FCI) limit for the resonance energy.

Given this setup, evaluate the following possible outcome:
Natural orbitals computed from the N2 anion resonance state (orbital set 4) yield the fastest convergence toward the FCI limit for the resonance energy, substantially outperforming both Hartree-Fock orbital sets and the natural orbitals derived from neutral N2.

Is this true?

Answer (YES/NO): YES